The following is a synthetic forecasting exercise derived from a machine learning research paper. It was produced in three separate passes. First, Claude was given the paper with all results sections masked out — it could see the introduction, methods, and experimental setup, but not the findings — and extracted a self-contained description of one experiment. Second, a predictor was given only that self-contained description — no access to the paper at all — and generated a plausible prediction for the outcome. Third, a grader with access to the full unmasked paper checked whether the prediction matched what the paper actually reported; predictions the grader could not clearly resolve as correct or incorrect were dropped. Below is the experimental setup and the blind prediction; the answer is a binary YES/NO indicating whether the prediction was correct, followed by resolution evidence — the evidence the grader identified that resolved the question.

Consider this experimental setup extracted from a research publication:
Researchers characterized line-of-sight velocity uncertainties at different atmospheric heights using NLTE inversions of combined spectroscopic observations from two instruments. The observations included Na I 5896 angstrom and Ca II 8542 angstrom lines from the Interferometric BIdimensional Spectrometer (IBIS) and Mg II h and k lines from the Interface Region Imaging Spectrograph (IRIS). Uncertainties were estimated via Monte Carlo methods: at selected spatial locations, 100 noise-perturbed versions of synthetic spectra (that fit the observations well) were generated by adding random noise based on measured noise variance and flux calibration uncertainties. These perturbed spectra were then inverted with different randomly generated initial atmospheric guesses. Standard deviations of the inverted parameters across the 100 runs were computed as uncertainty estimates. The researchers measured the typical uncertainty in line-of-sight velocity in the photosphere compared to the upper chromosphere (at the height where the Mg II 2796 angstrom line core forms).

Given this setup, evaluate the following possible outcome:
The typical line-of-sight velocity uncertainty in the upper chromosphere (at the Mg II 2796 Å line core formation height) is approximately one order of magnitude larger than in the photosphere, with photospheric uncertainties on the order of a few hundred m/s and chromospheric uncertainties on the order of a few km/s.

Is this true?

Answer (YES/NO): NO